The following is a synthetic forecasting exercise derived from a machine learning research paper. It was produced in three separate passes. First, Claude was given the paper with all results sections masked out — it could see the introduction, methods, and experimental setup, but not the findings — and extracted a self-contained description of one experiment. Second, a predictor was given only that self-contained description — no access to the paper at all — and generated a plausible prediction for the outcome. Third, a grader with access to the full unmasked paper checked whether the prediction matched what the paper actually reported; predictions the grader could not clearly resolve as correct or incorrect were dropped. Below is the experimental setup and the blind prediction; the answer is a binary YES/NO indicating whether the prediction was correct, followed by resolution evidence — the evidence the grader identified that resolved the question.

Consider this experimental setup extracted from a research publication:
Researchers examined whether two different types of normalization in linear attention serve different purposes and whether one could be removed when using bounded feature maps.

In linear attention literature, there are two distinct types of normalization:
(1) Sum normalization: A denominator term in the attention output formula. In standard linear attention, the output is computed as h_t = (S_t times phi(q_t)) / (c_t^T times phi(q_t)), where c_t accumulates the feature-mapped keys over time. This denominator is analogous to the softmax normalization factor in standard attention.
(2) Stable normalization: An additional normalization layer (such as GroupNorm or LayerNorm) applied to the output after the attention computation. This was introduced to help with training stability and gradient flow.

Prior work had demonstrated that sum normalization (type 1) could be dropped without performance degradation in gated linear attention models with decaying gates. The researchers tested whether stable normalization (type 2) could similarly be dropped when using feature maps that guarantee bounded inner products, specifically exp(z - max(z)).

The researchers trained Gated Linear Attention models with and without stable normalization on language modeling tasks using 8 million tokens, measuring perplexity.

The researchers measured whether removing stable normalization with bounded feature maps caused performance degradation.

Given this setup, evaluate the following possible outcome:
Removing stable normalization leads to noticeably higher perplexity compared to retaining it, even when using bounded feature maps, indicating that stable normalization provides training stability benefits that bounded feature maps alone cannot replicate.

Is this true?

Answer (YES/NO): YES